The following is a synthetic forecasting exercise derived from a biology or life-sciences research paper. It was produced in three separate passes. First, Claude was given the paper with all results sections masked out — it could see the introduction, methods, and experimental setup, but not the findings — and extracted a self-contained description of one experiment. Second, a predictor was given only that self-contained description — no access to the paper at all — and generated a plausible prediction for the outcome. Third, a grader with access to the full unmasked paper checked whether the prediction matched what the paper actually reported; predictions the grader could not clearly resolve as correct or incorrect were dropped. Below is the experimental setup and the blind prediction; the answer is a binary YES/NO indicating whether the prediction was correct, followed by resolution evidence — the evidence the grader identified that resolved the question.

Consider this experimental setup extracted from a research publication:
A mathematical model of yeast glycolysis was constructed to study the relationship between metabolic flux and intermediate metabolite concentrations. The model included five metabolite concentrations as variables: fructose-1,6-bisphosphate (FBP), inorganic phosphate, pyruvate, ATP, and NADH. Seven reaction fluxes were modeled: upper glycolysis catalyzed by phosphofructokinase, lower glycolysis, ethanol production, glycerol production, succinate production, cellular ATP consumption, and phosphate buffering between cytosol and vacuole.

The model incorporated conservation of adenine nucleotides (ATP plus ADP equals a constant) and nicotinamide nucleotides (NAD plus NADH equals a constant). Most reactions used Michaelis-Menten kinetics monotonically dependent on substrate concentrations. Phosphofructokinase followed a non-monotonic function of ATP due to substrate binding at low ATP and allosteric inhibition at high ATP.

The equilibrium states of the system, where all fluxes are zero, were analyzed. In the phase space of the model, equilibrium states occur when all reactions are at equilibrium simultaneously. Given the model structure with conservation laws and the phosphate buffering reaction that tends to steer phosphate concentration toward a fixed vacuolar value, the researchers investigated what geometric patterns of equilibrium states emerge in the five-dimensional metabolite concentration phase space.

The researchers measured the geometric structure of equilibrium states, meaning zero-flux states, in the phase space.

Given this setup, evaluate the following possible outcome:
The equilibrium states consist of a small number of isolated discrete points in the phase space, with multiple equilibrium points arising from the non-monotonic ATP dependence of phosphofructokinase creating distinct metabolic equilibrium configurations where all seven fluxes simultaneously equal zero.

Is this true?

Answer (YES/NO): NO